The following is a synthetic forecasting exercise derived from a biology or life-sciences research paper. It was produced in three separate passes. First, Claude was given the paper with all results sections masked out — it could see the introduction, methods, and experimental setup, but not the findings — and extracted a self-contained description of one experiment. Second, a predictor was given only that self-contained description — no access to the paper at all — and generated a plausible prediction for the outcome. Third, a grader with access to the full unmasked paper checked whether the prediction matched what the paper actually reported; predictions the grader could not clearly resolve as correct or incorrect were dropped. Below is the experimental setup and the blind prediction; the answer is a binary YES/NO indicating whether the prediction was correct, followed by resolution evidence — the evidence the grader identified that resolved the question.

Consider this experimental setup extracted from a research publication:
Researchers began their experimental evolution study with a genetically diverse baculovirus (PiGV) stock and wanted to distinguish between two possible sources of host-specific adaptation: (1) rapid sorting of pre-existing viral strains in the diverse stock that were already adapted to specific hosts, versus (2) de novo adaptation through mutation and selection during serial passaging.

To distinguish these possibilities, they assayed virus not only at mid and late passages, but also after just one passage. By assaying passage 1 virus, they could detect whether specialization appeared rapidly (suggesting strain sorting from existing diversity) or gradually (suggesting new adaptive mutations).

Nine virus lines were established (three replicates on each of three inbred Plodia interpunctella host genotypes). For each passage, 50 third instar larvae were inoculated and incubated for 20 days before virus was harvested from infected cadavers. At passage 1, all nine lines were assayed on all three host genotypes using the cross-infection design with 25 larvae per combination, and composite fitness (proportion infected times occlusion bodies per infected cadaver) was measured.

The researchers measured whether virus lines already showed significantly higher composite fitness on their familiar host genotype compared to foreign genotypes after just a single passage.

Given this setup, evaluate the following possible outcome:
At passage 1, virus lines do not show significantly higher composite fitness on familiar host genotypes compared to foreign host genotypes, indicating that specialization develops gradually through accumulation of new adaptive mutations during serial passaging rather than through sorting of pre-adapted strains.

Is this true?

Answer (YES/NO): YES